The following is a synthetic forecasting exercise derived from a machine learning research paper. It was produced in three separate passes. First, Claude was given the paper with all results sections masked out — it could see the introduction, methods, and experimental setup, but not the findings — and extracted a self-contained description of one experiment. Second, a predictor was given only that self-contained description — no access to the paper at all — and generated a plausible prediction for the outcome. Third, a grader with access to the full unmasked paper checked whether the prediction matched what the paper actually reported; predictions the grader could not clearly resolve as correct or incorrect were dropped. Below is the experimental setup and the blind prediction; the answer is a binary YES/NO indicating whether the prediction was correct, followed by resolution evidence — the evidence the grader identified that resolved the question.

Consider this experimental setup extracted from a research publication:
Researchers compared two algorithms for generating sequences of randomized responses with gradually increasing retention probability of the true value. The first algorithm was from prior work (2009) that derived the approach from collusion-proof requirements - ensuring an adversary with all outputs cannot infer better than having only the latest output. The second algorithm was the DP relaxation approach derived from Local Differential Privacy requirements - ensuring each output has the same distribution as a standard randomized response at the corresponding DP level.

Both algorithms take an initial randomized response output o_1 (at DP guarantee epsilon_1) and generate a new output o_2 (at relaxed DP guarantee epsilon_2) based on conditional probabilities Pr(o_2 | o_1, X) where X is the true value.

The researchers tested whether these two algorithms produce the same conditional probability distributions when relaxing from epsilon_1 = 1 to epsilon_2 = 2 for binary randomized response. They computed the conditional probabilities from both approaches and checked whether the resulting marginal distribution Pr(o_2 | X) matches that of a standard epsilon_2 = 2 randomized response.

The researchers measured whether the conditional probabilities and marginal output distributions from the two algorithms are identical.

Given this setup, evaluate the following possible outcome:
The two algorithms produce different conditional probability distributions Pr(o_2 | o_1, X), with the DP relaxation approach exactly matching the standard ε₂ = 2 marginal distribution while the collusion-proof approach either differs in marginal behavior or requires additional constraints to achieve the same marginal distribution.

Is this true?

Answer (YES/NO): YES